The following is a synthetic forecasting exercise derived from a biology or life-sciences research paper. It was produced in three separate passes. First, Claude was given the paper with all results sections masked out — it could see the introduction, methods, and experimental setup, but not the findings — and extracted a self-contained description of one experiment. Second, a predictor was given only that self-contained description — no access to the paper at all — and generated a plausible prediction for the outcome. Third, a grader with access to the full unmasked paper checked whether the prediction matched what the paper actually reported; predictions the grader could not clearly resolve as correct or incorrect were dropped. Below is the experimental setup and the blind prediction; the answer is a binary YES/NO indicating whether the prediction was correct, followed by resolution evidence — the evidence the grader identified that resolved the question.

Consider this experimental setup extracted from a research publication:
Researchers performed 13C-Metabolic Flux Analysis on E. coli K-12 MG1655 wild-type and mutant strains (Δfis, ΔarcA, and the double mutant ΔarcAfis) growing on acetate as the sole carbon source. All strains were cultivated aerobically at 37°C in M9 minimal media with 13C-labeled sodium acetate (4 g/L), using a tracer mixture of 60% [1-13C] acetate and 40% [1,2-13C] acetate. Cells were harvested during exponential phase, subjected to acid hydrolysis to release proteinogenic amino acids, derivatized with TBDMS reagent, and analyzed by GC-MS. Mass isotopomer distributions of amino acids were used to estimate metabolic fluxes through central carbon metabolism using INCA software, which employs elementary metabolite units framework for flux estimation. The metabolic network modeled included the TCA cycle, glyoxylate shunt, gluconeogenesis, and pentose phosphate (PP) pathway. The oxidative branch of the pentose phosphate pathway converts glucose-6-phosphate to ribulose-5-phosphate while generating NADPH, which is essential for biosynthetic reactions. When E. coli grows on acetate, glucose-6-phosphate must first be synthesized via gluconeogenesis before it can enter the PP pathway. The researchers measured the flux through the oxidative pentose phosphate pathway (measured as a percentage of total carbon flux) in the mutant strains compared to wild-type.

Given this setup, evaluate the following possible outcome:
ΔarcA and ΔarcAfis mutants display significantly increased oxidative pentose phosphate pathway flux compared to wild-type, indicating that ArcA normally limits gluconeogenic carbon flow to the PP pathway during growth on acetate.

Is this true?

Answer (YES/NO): NO